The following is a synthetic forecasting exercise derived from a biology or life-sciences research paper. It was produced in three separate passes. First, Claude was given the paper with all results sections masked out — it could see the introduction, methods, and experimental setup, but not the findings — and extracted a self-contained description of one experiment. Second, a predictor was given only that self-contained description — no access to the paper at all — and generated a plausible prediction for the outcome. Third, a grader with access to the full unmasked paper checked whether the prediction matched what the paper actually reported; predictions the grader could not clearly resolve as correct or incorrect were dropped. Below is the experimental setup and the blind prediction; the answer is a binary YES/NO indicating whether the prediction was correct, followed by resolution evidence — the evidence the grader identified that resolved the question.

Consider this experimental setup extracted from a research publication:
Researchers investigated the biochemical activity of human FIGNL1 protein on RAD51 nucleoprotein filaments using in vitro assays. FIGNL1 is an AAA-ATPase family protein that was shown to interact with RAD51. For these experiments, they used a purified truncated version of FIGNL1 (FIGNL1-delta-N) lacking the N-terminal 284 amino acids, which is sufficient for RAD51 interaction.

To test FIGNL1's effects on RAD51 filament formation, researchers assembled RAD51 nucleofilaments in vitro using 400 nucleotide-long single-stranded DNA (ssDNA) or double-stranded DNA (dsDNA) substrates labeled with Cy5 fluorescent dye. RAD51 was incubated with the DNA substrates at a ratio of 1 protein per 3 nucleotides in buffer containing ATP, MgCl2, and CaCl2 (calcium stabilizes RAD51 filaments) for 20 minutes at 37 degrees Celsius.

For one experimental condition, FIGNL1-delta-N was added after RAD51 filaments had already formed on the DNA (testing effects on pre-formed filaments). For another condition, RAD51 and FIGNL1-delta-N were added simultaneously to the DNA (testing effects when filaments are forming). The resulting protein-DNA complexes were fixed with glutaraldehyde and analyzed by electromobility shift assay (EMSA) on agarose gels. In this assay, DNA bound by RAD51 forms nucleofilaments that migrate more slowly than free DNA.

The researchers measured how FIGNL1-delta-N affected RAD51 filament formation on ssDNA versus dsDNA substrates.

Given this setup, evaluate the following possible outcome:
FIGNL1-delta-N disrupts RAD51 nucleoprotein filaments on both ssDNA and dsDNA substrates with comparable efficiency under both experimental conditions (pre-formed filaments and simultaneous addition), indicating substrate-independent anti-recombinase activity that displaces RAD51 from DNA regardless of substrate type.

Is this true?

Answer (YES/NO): NO